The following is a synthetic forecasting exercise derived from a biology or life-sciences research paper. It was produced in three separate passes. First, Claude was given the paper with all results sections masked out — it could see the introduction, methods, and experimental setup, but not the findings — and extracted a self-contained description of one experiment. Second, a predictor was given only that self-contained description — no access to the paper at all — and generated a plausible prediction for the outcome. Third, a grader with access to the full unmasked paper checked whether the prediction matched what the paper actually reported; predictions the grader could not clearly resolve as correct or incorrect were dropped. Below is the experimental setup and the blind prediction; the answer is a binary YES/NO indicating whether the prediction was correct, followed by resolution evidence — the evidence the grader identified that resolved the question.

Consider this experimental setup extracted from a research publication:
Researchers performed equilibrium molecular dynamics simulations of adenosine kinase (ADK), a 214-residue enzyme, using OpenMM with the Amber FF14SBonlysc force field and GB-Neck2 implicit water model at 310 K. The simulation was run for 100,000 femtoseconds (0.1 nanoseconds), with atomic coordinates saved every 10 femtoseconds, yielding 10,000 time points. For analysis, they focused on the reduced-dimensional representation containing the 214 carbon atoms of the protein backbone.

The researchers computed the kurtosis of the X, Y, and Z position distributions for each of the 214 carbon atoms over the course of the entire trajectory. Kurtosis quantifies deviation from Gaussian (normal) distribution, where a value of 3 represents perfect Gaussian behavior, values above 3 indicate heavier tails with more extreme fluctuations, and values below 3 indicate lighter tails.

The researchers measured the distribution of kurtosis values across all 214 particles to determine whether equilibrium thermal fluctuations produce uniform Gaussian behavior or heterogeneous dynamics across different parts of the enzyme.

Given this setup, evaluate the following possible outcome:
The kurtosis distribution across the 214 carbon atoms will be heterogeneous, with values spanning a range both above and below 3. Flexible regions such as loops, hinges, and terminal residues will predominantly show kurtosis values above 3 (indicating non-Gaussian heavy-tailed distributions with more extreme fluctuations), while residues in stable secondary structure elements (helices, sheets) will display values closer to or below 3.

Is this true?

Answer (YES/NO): NO